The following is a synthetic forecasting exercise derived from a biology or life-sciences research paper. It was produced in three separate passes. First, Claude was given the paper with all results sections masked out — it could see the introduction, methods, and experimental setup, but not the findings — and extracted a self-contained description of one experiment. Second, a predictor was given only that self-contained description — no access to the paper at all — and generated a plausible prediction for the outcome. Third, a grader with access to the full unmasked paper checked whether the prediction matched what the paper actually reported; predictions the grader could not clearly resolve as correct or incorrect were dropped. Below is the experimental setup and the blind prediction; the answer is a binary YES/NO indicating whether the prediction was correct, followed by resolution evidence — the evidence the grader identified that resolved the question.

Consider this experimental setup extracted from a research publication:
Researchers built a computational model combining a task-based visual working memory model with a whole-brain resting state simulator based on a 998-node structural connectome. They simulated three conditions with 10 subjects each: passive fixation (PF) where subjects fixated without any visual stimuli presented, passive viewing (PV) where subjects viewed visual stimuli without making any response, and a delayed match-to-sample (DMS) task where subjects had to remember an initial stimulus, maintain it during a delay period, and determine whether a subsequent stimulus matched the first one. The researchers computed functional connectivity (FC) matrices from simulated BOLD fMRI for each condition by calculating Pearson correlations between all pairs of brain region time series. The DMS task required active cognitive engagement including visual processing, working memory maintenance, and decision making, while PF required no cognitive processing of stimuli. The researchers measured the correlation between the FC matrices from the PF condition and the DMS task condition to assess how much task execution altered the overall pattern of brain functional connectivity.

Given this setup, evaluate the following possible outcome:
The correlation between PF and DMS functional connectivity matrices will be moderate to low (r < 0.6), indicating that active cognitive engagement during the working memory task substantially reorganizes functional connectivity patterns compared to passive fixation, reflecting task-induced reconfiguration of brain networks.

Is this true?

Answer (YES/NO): NO